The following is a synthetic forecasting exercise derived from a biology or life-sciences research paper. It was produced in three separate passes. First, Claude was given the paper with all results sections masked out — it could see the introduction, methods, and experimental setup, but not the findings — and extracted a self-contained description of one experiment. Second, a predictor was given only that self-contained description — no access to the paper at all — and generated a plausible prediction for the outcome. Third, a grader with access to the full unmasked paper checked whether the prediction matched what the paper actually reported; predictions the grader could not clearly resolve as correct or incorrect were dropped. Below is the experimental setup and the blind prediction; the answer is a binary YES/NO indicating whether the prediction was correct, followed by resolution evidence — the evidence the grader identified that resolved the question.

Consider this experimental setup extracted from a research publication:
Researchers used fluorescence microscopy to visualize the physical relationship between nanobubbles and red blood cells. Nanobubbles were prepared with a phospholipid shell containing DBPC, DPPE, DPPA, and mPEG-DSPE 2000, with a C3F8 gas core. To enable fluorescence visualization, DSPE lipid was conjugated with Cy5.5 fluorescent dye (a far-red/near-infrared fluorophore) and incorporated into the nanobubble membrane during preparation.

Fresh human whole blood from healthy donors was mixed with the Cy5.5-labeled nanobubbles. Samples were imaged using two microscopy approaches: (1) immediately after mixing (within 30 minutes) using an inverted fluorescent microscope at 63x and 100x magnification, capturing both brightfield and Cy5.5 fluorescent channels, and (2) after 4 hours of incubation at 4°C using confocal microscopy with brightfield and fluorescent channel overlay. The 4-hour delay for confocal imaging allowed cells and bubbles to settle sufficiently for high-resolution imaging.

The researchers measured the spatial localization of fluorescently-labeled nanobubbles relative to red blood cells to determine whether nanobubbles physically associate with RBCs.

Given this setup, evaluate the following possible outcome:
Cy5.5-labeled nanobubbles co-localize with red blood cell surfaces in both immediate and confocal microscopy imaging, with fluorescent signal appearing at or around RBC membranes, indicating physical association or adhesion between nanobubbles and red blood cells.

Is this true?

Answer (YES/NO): YES